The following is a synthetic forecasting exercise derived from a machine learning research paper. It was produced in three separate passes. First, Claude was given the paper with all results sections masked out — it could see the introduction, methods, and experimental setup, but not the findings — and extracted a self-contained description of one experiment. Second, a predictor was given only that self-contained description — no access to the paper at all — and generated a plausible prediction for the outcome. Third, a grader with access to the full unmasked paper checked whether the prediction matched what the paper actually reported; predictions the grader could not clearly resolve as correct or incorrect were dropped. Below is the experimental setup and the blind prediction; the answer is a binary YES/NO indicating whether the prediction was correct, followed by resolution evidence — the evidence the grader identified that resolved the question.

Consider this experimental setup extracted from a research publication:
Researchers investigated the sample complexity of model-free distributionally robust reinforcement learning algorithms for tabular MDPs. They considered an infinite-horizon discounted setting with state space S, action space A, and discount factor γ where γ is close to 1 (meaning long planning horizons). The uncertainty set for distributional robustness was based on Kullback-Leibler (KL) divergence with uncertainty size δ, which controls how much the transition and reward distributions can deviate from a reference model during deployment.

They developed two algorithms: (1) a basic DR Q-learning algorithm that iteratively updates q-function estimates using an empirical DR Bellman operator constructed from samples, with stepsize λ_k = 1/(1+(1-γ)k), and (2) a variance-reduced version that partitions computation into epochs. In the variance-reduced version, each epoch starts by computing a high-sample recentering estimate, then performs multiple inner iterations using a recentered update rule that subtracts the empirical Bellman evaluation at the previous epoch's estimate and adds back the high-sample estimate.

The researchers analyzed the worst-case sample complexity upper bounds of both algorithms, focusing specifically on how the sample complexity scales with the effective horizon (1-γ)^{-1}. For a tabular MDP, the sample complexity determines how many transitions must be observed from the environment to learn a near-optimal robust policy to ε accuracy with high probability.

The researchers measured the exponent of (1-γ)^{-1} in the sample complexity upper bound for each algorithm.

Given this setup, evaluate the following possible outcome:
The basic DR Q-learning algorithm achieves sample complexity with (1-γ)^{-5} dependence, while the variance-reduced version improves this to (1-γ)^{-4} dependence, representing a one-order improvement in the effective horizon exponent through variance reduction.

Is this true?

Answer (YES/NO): YES